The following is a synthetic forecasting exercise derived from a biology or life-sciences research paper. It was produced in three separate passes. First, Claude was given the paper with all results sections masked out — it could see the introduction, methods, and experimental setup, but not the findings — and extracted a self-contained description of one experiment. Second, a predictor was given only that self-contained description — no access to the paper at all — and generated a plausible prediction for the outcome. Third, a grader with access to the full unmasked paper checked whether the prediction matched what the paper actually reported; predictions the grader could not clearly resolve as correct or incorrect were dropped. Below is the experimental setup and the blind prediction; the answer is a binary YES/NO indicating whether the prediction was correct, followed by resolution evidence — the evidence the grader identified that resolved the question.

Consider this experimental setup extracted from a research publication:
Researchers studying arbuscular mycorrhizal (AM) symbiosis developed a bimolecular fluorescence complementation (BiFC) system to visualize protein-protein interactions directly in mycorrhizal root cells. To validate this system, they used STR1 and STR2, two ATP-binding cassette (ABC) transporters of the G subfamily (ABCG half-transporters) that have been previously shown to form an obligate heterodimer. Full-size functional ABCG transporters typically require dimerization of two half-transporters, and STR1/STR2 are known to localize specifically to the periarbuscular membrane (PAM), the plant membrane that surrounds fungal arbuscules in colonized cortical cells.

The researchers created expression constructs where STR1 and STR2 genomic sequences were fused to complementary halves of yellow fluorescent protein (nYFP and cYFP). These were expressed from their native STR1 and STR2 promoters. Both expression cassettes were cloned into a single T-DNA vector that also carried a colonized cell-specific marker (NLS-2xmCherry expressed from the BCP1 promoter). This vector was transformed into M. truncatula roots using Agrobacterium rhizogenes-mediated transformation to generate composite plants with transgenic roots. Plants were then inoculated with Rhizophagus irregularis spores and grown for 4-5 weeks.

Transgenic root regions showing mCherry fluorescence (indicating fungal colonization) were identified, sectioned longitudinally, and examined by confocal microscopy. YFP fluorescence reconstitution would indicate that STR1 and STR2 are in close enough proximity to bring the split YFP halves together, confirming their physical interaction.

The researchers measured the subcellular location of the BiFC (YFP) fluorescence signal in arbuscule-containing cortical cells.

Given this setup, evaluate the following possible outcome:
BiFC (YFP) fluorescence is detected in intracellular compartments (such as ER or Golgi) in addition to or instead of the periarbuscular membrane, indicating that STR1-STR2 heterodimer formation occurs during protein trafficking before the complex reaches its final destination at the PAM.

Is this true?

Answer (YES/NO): NO